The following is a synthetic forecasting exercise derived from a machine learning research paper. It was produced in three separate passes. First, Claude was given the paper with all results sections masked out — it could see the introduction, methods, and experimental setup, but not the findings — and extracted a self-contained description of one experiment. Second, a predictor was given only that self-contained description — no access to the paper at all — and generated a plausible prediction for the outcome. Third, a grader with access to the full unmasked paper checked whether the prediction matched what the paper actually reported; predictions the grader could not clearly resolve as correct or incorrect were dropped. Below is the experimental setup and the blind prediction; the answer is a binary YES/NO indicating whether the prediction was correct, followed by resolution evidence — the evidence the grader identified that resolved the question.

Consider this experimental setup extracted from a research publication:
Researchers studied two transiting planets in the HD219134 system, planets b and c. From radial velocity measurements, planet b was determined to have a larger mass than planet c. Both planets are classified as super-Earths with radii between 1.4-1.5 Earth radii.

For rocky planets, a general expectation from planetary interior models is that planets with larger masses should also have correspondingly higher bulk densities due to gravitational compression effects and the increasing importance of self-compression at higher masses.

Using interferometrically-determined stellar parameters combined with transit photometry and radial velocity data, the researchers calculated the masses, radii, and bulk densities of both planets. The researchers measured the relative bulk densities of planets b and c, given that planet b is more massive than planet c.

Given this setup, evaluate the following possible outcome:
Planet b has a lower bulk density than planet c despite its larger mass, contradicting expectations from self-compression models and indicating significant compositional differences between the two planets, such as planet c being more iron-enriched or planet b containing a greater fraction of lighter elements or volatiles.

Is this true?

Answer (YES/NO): NO